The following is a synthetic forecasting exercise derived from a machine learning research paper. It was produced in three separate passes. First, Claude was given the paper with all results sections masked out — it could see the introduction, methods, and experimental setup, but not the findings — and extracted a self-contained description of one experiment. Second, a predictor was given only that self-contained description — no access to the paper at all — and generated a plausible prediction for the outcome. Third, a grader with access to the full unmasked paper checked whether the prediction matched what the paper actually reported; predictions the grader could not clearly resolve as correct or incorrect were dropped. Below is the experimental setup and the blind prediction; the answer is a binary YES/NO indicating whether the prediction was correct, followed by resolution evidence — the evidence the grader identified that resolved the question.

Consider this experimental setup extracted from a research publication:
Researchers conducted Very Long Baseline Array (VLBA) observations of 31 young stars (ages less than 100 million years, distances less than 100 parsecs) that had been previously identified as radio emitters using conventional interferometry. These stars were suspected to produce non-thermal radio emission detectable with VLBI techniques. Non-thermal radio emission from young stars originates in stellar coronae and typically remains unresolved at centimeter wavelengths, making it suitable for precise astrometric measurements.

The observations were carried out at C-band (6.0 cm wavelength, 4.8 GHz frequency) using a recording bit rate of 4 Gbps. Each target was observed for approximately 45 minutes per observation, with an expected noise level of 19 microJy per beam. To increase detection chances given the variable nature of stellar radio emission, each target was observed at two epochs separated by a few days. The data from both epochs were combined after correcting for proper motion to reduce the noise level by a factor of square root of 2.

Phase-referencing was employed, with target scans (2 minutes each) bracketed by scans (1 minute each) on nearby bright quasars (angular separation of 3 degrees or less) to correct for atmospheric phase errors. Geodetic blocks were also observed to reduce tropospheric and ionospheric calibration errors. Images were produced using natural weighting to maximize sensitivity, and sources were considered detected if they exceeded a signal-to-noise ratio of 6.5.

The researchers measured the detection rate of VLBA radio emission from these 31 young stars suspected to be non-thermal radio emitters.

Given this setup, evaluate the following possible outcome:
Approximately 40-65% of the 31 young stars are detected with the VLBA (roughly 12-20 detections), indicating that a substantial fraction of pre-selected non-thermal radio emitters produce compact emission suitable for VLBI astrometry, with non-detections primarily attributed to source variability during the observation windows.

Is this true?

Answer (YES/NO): NO